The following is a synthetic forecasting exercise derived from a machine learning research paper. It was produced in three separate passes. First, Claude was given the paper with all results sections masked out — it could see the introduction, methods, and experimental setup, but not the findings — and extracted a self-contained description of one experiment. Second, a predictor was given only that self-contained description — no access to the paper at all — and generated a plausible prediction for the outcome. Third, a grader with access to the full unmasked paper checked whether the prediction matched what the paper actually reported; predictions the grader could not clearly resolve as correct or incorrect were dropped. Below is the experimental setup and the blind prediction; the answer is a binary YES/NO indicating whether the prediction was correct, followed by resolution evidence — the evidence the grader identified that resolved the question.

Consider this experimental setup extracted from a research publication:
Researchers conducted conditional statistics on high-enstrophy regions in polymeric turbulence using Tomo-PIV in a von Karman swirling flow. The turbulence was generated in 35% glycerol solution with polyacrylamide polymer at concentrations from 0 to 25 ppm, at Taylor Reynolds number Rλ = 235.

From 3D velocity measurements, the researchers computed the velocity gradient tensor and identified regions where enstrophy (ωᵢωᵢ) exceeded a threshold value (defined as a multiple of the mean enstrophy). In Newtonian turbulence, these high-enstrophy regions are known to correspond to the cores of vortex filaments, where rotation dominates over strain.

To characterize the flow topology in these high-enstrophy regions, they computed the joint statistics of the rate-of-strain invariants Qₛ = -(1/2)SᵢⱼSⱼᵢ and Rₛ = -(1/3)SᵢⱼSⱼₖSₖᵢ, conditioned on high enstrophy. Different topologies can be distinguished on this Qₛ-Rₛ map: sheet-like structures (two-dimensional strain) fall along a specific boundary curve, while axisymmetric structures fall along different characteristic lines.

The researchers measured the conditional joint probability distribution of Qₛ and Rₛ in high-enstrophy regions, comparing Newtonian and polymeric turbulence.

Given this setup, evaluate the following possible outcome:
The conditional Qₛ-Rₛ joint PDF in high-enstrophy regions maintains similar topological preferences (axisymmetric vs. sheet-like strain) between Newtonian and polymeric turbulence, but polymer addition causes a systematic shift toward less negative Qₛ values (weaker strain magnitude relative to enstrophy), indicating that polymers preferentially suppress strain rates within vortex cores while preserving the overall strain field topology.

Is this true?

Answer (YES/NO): NO